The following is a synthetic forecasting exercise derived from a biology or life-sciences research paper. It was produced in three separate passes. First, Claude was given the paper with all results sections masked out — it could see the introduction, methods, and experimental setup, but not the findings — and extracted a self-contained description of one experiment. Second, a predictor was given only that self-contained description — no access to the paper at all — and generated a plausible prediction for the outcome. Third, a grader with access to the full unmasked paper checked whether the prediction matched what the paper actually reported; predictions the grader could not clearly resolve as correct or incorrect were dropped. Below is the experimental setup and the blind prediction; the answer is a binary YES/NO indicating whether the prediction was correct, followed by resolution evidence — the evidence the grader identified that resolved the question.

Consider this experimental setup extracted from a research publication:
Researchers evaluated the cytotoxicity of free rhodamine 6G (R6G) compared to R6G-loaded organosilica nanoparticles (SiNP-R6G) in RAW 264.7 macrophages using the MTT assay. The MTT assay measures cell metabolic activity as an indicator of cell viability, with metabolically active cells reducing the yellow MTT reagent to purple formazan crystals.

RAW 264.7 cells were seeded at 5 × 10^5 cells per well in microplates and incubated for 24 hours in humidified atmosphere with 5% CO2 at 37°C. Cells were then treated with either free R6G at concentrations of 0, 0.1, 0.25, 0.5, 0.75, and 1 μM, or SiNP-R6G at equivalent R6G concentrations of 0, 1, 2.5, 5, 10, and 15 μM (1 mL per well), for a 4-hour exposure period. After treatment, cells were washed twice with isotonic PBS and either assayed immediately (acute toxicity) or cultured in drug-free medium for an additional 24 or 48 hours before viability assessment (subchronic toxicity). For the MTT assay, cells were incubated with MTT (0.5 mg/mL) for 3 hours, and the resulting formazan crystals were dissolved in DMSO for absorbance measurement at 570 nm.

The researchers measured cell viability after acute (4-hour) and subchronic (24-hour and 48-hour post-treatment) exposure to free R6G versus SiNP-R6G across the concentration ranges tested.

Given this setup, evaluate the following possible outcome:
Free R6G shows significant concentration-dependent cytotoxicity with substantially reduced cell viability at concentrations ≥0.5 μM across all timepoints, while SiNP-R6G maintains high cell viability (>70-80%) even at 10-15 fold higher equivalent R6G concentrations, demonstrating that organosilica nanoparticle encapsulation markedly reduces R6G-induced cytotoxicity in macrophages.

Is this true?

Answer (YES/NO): YES